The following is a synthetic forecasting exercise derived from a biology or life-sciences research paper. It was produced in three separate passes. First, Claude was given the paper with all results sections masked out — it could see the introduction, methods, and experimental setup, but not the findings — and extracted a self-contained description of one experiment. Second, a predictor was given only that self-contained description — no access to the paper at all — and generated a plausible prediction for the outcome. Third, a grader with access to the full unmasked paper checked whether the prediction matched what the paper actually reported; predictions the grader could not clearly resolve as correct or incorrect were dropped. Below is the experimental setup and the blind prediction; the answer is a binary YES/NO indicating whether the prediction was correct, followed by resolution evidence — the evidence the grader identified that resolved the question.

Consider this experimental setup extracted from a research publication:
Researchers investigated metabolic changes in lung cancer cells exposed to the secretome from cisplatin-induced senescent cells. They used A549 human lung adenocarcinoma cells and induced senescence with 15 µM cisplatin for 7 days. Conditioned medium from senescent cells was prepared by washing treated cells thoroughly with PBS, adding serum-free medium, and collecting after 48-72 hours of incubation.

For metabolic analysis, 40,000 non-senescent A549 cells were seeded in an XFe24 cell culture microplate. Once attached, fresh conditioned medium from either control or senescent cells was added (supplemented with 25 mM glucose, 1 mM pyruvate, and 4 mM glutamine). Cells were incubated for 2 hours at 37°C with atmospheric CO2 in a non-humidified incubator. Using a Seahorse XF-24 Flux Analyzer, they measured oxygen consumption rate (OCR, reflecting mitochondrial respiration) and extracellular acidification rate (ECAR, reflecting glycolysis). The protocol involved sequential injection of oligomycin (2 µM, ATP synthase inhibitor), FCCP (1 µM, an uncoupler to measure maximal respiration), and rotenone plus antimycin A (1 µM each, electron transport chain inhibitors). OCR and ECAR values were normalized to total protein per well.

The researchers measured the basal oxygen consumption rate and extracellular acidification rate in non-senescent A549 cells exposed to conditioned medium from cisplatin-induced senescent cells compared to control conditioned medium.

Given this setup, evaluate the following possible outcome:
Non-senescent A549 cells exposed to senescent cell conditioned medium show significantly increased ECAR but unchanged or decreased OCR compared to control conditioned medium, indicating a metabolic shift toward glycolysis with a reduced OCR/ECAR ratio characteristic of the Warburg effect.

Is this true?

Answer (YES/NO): NO